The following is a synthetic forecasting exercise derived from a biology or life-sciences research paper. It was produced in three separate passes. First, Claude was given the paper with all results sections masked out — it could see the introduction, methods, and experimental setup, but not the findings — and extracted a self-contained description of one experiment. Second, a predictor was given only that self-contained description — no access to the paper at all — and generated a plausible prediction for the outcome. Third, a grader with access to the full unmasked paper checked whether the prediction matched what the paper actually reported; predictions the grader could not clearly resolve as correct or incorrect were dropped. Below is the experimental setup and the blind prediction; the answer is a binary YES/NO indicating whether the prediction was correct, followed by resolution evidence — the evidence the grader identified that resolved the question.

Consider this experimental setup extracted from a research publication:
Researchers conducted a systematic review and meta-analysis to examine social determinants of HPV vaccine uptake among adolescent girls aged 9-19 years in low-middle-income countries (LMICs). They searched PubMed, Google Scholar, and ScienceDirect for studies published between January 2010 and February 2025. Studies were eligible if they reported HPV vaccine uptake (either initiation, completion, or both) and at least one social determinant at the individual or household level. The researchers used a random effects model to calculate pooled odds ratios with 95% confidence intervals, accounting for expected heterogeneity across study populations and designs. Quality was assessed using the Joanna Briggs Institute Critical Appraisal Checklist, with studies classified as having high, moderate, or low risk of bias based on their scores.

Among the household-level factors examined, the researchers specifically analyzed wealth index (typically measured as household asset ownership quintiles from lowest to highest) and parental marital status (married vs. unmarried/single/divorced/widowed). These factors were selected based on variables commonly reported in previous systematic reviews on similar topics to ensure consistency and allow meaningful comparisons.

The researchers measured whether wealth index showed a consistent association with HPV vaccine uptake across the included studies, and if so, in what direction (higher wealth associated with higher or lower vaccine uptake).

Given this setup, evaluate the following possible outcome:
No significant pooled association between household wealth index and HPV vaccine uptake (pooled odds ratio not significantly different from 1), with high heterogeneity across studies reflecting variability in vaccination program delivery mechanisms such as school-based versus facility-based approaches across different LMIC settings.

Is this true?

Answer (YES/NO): NO